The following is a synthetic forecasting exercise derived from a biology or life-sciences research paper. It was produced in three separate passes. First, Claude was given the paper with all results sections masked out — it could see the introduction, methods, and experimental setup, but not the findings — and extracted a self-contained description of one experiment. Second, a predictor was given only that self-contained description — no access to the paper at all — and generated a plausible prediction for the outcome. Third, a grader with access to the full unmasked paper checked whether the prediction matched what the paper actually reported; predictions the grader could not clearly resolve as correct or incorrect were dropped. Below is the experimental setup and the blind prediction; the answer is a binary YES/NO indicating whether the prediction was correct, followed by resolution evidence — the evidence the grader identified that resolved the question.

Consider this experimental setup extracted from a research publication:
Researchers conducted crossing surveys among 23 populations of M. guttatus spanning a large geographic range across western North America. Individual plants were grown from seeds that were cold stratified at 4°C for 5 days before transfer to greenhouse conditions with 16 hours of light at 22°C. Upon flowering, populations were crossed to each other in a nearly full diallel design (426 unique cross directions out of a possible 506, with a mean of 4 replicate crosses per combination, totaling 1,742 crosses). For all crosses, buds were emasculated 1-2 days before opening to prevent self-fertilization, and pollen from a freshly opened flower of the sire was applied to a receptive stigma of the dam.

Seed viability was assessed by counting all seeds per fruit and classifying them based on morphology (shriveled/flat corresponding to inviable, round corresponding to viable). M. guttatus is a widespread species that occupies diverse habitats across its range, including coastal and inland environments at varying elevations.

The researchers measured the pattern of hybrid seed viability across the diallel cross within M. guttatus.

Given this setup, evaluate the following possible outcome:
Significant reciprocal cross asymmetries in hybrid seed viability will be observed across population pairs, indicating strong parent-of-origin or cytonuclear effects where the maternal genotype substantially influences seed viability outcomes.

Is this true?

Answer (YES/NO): YES